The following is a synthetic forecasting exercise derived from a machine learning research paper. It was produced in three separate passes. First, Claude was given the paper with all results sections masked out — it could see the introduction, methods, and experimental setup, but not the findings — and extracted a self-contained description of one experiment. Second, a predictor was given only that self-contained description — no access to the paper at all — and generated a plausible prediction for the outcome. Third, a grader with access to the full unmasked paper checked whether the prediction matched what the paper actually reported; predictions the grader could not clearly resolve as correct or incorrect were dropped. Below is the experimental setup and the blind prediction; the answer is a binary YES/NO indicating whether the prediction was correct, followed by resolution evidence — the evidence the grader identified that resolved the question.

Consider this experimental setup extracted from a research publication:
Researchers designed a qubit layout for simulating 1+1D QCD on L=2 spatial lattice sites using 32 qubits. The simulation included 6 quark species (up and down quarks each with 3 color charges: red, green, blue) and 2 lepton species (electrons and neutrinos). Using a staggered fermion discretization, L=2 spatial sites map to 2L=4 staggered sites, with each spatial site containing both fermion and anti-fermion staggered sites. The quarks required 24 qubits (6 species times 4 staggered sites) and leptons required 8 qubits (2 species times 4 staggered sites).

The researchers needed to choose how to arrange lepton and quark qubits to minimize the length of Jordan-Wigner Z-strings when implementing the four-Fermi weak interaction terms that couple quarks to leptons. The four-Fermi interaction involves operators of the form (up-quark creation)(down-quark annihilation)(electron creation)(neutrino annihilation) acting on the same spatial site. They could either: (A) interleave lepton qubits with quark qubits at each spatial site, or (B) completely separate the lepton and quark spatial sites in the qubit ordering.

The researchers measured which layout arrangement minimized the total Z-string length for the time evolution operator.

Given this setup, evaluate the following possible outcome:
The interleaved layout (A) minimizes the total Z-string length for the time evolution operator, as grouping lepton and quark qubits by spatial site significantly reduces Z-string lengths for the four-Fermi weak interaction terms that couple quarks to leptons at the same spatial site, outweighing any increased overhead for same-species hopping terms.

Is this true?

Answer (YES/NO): NO